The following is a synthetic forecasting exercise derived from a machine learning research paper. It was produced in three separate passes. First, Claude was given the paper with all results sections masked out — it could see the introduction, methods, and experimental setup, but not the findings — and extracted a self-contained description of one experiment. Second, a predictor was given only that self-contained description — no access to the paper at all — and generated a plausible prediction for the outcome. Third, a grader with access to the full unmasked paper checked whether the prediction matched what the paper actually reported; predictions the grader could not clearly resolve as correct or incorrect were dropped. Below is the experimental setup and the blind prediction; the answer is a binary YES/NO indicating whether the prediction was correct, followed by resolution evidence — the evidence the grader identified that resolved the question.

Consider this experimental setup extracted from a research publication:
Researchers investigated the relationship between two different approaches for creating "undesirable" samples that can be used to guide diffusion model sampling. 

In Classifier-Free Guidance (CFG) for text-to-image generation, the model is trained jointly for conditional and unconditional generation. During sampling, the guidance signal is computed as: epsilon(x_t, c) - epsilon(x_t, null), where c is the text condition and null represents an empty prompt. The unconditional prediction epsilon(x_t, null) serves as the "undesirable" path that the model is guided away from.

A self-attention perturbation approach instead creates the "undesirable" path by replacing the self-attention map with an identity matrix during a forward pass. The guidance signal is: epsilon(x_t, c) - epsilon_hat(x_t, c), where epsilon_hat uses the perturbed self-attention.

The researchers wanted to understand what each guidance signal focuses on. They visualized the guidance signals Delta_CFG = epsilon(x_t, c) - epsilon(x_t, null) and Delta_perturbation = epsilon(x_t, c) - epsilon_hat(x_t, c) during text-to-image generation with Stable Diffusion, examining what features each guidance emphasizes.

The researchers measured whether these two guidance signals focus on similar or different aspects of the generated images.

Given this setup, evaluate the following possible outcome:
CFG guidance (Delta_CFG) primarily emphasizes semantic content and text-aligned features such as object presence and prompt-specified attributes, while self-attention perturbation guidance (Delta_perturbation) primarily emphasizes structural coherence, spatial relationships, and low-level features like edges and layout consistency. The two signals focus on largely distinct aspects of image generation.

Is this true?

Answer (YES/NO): NO